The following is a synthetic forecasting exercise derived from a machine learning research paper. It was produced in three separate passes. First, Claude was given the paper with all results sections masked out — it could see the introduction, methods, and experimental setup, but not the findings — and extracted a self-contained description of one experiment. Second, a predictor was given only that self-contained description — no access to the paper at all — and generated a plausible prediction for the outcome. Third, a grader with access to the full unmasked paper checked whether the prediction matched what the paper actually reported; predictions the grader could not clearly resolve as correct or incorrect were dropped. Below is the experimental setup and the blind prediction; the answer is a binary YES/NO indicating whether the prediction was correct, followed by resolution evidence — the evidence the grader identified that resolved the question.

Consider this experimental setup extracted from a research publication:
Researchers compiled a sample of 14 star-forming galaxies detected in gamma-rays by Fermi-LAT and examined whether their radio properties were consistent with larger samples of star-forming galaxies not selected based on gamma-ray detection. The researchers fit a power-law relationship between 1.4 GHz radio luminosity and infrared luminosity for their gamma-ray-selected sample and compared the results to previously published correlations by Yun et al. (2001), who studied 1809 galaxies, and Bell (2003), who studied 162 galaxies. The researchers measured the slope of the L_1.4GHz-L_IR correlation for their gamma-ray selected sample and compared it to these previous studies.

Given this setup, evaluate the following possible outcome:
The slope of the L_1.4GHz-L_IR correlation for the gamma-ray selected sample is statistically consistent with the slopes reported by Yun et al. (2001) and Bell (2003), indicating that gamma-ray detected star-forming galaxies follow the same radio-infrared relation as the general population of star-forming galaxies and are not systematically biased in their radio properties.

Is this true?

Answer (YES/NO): YES